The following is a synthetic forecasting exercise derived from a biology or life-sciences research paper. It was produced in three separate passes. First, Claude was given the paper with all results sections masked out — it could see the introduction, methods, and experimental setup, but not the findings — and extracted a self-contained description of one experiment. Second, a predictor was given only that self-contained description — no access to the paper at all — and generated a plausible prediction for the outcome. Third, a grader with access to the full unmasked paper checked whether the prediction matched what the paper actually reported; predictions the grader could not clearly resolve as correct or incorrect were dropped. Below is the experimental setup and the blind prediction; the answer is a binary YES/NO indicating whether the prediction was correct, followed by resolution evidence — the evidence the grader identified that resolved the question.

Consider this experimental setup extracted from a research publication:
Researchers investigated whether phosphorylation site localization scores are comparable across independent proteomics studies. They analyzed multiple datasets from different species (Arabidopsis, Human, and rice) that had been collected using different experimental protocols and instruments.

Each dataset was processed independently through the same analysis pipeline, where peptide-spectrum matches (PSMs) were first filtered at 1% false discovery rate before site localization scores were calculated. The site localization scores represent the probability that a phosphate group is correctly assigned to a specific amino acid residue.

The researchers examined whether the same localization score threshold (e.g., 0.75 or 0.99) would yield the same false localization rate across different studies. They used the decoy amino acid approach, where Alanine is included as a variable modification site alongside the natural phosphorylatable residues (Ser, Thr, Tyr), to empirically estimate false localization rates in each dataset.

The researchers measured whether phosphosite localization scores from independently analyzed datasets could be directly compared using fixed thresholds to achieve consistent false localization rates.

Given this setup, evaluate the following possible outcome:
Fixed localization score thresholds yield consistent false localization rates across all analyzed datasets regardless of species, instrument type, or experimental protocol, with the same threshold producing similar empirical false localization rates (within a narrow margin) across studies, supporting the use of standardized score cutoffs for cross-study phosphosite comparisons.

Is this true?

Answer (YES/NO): NO